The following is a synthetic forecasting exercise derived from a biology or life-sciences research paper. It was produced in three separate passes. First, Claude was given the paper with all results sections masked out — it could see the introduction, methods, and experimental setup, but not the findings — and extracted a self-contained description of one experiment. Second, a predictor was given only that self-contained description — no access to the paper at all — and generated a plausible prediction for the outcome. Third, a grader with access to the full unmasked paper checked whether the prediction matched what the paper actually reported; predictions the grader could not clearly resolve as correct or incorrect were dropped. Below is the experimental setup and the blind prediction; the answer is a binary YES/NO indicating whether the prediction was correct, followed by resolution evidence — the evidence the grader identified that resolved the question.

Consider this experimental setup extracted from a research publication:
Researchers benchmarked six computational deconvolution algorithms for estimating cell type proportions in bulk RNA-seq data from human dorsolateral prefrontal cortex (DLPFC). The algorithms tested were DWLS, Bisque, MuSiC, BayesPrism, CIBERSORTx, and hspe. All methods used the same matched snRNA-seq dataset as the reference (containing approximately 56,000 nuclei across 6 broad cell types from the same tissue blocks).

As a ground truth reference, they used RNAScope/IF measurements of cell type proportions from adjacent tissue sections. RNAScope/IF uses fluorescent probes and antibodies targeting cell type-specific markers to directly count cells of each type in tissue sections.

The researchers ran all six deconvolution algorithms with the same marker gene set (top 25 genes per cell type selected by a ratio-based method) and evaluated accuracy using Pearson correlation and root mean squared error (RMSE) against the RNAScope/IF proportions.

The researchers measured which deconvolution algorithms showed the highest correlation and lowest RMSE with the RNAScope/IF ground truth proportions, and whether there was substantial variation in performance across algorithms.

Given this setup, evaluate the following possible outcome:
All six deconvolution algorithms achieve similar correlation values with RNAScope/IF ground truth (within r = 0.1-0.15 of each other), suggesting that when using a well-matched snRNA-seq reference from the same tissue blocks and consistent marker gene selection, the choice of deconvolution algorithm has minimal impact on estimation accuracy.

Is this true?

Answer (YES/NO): NO